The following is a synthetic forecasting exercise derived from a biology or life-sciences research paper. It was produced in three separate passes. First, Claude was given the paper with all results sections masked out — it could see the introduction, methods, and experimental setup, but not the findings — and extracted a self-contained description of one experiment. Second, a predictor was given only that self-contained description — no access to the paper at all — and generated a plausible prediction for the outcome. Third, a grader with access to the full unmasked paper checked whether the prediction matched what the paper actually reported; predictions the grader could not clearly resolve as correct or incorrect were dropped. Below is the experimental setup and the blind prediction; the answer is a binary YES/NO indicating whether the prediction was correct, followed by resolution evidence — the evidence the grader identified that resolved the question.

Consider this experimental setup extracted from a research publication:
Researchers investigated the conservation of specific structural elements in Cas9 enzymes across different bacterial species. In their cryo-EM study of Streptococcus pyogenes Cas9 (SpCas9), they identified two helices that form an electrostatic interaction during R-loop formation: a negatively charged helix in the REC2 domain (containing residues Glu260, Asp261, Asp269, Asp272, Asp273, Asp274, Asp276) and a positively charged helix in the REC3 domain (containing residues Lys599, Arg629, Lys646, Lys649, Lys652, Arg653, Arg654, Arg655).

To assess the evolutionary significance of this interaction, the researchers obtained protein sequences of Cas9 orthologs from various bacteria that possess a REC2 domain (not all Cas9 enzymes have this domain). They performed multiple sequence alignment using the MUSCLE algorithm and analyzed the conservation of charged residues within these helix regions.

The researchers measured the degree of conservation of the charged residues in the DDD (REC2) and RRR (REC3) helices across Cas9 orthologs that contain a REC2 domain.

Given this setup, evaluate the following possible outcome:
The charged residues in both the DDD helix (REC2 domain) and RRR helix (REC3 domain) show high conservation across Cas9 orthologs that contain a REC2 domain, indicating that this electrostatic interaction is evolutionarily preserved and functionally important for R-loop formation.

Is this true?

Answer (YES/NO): YES